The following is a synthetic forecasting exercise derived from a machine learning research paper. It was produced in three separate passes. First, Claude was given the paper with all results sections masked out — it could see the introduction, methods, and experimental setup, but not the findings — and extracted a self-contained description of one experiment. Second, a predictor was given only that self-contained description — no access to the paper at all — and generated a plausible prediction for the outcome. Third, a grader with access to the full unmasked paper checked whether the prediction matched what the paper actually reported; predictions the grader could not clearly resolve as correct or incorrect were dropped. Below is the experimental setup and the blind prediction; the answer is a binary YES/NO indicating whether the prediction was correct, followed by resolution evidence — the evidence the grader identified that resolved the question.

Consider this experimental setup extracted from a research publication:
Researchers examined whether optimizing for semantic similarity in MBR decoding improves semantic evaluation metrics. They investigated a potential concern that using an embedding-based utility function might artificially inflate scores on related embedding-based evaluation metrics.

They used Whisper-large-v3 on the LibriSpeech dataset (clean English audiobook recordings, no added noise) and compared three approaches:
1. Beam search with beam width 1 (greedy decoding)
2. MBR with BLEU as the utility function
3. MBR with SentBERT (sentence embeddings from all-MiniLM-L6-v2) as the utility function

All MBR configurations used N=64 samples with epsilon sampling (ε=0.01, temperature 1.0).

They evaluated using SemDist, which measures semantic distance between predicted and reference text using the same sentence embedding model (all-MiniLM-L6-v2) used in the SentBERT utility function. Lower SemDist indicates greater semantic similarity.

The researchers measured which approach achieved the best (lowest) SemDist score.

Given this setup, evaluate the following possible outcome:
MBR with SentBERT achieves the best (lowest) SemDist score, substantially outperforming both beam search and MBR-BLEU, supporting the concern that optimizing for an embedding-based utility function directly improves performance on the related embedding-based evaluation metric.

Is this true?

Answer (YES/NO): NO